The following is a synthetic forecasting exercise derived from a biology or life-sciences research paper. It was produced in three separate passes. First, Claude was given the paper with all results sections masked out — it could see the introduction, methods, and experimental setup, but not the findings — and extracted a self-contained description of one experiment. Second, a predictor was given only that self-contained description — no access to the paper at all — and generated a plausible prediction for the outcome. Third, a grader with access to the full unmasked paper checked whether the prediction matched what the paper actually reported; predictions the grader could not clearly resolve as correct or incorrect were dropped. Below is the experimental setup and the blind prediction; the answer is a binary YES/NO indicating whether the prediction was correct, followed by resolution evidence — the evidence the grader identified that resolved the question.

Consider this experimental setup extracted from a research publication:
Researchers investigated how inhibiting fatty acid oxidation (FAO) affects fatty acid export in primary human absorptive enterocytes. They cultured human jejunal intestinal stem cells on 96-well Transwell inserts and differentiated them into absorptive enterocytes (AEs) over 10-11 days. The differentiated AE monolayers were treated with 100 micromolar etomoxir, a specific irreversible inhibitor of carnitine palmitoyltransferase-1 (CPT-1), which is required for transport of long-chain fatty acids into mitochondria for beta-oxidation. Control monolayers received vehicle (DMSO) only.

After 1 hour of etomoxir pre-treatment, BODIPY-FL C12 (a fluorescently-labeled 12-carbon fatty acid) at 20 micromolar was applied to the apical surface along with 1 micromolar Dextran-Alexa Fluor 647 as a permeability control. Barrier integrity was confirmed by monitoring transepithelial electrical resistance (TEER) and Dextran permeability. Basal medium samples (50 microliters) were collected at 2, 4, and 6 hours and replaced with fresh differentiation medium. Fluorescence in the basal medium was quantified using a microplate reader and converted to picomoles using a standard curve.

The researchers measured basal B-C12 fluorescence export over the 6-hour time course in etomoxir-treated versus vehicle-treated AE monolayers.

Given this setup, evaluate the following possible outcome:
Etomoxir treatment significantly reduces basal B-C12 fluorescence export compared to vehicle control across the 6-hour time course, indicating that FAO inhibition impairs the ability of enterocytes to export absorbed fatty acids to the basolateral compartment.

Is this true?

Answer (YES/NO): YES